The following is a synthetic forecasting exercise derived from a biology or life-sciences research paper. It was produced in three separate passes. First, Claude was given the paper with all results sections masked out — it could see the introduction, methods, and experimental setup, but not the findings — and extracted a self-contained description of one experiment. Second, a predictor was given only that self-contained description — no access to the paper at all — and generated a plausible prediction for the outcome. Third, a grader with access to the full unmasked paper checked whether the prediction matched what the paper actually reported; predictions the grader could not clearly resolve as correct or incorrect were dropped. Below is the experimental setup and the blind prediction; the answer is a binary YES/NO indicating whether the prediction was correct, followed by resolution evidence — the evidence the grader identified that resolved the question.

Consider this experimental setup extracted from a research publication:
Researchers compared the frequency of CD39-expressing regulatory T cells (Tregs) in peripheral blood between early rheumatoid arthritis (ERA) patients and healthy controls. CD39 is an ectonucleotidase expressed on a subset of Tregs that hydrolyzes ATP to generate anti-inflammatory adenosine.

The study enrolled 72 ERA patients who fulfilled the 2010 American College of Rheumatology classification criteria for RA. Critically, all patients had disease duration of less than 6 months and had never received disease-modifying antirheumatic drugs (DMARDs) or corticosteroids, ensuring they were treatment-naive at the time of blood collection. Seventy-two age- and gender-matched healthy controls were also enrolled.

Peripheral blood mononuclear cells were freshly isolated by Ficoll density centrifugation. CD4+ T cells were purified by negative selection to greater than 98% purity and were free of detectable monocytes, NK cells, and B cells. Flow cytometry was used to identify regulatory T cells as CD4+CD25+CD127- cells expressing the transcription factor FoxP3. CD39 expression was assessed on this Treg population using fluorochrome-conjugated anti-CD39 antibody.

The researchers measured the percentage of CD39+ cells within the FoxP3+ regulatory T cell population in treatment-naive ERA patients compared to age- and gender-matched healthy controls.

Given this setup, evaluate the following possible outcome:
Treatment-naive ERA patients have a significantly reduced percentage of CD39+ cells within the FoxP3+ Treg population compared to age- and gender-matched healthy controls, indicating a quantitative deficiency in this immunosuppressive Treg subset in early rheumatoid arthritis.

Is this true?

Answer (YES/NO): NO